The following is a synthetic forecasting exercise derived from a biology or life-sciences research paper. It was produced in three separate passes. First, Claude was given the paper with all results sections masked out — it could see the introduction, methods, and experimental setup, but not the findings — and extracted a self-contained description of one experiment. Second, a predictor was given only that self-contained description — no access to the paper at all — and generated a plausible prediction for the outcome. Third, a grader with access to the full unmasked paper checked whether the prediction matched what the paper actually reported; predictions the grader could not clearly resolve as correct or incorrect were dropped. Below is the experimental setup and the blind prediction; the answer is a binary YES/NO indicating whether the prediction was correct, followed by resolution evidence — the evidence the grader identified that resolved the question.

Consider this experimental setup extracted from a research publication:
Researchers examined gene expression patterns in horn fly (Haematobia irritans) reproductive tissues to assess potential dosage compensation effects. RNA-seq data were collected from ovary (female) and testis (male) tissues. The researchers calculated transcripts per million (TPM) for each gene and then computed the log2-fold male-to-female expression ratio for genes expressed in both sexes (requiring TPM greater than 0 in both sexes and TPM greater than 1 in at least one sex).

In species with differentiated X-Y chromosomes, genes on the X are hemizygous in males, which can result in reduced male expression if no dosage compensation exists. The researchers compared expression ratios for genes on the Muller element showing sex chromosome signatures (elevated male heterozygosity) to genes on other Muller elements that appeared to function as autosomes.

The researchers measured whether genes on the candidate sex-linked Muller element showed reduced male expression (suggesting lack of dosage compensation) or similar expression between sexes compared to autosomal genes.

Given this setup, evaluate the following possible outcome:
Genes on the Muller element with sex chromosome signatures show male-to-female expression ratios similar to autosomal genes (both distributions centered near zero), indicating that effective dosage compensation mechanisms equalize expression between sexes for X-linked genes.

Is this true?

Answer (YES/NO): NO